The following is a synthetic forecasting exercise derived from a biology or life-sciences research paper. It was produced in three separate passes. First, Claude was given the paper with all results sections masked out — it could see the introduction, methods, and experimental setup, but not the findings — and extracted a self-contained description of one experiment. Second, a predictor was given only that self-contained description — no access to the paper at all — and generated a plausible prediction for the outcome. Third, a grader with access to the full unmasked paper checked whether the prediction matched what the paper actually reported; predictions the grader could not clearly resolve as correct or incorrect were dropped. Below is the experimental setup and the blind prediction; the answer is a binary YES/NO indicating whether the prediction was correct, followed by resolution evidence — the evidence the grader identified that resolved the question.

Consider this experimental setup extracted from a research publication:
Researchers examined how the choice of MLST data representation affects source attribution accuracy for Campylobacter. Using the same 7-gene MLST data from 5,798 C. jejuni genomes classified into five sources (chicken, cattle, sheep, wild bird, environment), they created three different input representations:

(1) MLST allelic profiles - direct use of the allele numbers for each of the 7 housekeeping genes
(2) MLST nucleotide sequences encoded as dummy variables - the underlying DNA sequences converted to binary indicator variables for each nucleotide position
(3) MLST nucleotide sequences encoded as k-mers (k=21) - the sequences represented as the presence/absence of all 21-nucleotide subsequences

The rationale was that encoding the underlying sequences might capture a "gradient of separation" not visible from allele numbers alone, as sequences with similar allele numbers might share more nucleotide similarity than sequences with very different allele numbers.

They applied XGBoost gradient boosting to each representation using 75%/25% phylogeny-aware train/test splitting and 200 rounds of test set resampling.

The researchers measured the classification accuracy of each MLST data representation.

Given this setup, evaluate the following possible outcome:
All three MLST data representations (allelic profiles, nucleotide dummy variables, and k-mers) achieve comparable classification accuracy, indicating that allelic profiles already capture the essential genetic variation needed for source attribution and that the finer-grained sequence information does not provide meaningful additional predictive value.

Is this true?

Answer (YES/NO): NO